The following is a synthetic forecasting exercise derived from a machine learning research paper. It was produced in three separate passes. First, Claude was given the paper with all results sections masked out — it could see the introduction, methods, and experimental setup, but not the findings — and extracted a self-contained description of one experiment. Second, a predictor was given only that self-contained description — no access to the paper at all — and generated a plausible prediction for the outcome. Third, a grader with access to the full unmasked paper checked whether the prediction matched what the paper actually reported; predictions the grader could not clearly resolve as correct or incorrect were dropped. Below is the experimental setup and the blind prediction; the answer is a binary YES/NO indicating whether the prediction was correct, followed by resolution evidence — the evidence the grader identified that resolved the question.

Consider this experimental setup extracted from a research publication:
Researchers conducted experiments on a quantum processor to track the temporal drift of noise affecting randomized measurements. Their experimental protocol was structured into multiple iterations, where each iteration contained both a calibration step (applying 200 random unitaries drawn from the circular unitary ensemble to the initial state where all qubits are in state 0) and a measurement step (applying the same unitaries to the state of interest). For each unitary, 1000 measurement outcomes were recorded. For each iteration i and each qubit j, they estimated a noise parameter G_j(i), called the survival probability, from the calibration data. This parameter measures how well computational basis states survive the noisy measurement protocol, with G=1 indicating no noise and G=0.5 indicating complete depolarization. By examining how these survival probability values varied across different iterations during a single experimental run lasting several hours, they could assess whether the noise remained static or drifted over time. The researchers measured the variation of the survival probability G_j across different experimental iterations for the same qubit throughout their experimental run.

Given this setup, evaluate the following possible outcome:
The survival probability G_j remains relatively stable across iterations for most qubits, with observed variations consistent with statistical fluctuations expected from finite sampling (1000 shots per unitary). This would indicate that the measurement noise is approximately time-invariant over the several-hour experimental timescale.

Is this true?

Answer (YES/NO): NO